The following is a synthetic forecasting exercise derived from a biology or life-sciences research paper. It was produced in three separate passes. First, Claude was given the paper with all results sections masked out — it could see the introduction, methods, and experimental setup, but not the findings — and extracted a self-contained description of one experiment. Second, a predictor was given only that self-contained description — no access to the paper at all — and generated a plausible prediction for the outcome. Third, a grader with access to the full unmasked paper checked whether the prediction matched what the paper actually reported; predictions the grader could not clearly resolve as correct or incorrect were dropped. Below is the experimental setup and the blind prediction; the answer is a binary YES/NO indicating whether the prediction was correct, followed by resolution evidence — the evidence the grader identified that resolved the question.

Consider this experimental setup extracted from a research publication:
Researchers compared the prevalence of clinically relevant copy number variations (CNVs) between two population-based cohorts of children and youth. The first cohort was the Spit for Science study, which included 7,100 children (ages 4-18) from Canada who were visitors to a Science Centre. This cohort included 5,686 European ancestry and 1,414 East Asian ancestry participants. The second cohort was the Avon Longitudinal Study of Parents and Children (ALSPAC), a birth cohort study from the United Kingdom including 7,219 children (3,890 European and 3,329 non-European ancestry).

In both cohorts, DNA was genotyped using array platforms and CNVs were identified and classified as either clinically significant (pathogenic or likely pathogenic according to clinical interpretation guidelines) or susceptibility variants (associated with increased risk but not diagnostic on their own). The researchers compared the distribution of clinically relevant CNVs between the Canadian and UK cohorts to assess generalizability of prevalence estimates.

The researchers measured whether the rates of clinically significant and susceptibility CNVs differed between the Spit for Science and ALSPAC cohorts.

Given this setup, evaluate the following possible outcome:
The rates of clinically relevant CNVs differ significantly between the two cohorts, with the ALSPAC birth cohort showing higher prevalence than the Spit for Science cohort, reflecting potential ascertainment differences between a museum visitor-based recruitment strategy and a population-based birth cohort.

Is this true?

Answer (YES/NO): NO